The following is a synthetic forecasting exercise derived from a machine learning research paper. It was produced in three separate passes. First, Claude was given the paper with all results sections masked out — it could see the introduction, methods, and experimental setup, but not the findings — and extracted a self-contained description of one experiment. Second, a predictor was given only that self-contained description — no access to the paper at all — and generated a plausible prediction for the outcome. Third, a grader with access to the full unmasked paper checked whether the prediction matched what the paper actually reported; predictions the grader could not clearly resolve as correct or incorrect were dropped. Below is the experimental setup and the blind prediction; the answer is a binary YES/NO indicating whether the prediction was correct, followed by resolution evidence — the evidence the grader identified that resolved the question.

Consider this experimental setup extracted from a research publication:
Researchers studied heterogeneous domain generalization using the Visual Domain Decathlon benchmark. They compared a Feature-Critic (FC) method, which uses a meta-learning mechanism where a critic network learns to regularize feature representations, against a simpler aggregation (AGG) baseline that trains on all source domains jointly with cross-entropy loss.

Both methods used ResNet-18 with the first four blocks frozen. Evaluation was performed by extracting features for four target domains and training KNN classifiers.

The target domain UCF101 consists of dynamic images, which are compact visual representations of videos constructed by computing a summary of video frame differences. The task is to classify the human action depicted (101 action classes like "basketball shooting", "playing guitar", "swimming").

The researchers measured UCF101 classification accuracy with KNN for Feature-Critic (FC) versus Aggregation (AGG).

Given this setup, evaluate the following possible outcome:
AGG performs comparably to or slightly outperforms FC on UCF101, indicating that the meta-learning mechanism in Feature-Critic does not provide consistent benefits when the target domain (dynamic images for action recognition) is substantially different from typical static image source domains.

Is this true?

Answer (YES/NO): NO